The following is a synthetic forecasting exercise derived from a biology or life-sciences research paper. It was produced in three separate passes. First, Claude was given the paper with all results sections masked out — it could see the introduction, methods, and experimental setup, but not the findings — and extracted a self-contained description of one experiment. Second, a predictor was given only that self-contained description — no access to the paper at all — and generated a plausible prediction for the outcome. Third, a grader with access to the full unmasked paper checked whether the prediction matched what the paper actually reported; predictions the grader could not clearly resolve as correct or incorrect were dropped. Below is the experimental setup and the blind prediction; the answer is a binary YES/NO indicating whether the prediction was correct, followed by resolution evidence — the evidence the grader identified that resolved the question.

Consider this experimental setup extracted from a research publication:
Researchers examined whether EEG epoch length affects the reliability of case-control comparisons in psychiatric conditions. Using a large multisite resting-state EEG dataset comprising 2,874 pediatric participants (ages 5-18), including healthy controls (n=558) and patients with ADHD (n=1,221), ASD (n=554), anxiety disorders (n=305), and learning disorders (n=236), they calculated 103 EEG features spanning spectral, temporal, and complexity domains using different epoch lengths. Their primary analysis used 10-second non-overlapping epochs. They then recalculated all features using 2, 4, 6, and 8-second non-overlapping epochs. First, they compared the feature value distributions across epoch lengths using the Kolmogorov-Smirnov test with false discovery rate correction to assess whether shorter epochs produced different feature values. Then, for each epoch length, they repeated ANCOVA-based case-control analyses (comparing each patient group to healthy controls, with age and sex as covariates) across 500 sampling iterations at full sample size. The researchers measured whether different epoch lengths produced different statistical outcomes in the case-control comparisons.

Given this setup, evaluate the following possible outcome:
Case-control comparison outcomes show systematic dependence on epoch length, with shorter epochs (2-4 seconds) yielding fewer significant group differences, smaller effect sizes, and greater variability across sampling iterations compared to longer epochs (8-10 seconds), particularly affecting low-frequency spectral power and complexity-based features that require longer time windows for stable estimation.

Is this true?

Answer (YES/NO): NO